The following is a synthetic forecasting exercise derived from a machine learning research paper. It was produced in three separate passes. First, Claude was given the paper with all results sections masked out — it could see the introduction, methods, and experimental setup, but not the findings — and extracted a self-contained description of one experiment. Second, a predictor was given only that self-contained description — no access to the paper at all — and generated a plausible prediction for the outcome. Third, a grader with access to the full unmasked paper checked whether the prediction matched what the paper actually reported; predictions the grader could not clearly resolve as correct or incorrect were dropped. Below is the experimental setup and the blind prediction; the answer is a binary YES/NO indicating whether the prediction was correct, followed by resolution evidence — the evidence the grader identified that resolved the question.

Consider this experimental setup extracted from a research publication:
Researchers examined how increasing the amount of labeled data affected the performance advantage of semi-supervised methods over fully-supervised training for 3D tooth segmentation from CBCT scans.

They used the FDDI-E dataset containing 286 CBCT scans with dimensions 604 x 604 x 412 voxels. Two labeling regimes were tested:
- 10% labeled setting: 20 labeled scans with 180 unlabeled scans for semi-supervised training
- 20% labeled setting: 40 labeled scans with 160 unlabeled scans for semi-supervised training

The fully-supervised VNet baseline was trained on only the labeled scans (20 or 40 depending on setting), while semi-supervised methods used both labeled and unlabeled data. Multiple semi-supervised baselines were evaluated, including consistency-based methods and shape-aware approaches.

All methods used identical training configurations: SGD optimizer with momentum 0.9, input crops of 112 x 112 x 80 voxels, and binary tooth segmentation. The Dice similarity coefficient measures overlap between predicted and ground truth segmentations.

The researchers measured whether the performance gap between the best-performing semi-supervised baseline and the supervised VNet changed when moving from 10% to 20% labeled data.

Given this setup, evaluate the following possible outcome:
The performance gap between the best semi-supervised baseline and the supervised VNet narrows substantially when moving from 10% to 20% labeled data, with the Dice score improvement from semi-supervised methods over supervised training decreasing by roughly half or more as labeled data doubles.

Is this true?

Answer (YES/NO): NO